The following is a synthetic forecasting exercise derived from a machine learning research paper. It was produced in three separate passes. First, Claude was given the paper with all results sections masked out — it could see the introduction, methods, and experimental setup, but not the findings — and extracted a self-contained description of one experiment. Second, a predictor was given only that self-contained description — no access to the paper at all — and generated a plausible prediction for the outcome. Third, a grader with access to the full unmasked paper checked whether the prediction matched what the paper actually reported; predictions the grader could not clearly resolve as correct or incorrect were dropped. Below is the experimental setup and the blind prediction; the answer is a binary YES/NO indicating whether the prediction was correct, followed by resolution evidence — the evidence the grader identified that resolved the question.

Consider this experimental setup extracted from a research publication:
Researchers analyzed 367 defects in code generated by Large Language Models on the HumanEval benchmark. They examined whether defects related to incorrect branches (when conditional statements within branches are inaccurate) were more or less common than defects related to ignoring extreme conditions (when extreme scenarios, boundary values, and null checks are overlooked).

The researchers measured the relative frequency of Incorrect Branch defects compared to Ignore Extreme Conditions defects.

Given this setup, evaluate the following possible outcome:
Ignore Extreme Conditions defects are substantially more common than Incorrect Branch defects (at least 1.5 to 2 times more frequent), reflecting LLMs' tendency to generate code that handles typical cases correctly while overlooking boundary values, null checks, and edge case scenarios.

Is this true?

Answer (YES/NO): NO